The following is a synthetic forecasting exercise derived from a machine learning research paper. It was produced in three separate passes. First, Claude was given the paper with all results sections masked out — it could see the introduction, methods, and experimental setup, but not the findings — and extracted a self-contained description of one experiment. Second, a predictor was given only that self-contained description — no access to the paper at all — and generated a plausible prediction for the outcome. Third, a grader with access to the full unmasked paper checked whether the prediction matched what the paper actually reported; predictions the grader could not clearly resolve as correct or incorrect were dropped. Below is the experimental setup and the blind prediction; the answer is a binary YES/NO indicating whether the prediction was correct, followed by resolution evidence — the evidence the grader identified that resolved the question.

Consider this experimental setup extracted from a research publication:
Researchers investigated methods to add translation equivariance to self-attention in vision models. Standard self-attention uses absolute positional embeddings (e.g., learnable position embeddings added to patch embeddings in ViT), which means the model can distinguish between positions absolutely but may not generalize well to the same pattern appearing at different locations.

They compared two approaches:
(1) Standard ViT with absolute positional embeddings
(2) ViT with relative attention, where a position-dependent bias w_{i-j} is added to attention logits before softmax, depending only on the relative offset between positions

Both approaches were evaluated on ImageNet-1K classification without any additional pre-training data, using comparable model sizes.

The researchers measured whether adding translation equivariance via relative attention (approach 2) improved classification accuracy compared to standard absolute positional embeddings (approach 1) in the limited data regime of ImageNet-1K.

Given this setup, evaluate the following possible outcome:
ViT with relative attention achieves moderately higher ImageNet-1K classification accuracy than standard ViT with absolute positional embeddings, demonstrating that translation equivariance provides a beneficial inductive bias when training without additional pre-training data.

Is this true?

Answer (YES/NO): YES